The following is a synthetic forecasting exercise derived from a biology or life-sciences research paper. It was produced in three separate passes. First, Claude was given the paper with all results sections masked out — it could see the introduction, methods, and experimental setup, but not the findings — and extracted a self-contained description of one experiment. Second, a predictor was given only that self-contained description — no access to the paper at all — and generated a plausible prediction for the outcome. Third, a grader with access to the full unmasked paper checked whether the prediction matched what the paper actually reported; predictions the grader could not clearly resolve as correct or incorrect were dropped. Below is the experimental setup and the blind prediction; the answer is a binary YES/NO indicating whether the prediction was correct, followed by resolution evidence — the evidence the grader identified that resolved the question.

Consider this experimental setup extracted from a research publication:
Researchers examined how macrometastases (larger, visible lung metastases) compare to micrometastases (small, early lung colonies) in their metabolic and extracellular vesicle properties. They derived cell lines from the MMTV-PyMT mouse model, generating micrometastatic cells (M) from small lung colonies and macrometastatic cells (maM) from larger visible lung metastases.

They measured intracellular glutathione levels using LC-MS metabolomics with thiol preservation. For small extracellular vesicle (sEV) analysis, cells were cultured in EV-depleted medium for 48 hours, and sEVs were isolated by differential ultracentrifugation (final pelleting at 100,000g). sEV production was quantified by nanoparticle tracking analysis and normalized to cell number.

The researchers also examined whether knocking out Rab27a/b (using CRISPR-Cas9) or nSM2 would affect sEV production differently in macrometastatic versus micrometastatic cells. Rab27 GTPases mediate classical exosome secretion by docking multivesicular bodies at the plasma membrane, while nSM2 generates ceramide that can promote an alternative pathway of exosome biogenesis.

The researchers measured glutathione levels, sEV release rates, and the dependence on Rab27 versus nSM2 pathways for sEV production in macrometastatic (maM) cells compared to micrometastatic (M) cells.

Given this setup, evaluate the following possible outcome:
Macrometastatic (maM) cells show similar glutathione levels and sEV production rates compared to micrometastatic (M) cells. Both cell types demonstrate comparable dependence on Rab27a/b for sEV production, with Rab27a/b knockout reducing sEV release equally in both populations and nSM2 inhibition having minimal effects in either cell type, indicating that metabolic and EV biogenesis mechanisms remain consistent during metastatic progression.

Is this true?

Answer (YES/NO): NO